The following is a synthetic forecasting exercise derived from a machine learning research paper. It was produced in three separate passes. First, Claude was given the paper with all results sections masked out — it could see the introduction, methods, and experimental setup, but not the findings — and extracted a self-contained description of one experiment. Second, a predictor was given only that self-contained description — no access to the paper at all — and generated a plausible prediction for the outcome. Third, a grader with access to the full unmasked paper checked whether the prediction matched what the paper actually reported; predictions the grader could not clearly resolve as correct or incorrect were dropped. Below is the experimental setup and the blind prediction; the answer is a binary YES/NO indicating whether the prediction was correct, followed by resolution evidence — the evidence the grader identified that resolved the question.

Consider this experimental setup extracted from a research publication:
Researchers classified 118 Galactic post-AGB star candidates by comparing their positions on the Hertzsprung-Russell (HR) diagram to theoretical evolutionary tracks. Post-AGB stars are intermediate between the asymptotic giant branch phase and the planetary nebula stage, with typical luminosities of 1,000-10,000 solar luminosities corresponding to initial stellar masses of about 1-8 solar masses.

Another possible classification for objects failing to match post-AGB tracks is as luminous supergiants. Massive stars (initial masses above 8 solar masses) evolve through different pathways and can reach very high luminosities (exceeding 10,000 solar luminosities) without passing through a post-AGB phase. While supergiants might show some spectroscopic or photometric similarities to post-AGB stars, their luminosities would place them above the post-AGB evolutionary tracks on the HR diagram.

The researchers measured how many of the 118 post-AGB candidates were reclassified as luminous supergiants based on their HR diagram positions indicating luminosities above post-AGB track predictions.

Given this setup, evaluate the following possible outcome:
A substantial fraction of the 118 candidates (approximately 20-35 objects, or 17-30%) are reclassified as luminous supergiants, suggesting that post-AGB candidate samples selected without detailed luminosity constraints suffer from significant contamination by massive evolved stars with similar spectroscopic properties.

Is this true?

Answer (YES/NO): NO